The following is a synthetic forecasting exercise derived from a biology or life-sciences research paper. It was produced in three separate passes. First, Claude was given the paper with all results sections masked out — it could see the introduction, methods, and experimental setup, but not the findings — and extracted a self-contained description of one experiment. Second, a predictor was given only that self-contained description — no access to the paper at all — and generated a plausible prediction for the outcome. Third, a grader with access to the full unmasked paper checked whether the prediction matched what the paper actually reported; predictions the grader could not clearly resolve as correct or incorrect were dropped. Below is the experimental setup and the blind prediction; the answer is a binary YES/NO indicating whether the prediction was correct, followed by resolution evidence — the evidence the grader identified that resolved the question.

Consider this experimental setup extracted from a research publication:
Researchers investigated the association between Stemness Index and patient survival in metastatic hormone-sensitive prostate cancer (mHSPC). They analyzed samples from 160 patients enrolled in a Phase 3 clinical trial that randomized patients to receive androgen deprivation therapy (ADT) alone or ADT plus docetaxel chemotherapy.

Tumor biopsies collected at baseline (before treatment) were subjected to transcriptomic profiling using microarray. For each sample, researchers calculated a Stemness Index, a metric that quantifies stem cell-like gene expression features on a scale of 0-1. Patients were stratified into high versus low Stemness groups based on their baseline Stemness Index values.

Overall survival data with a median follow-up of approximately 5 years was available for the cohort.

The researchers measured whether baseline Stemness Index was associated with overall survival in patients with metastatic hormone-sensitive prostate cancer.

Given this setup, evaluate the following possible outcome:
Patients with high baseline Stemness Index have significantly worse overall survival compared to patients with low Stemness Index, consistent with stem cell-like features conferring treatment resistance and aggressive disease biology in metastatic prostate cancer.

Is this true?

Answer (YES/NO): YES